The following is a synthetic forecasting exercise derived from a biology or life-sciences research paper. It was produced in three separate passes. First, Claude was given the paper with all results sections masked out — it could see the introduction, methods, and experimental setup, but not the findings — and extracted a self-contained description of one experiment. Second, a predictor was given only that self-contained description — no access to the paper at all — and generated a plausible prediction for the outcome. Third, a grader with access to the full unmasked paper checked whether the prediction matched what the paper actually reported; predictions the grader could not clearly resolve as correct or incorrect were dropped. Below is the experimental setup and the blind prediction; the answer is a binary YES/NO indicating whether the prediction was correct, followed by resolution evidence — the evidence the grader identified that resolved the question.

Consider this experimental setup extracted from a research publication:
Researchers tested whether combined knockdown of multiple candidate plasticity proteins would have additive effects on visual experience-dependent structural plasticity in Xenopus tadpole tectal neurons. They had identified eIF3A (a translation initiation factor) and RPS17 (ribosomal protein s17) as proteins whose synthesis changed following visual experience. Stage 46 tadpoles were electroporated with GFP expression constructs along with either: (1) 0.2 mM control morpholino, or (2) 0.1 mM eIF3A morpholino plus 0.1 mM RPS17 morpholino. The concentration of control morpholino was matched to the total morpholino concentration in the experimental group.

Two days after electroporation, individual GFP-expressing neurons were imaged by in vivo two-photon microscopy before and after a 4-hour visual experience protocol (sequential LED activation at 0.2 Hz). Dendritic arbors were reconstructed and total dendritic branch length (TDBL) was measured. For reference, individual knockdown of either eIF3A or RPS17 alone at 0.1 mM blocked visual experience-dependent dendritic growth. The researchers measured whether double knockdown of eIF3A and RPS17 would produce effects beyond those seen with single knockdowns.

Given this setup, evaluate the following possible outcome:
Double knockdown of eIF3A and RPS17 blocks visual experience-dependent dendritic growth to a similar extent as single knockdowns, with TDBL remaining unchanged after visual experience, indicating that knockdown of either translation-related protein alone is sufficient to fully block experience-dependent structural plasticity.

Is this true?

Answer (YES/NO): NO